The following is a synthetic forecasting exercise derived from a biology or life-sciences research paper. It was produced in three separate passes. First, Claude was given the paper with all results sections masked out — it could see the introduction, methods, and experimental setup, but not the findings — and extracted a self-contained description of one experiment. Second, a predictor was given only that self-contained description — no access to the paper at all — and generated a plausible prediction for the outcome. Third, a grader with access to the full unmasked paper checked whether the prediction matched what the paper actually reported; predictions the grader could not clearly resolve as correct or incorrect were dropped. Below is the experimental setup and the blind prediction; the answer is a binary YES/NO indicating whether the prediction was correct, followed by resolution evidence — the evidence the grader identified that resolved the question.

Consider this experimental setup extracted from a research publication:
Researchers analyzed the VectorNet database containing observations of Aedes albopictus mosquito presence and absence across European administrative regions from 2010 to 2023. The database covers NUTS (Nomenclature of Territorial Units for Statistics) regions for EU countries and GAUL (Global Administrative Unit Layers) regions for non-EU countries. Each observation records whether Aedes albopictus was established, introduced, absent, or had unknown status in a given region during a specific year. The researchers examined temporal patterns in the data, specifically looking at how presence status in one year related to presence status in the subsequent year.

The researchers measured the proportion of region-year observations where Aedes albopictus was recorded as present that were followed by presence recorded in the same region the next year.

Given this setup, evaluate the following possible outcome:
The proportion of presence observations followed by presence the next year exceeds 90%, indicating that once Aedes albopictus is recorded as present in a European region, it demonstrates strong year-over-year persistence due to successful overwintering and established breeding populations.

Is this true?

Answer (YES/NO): YES